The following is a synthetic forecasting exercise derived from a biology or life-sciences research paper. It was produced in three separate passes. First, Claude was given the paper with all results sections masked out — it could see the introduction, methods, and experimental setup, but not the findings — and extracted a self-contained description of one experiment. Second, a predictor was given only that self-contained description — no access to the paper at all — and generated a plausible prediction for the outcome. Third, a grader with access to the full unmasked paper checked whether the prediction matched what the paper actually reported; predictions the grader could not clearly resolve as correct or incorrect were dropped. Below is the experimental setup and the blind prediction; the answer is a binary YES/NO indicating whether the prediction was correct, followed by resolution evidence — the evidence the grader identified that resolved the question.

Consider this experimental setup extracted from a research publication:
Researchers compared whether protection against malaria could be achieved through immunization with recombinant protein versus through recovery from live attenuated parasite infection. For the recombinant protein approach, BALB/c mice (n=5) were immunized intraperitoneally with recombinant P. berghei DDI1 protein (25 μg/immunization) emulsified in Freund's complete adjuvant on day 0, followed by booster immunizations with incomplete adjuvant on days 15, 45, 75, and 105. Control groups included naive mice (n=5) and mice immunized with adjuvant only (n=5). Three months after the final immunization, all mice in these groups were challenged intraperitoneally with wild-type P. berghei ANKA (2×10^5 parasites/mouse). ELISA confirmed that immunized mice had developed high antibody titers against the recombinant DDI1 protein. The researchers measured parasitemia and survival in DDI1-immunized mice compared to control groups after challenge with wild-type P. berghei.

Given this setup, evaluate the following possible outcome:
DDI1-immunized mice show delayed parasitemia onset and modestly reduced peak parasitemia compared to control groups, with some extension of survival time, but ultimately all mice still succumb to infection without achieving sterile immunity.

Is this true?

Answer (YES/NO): NO